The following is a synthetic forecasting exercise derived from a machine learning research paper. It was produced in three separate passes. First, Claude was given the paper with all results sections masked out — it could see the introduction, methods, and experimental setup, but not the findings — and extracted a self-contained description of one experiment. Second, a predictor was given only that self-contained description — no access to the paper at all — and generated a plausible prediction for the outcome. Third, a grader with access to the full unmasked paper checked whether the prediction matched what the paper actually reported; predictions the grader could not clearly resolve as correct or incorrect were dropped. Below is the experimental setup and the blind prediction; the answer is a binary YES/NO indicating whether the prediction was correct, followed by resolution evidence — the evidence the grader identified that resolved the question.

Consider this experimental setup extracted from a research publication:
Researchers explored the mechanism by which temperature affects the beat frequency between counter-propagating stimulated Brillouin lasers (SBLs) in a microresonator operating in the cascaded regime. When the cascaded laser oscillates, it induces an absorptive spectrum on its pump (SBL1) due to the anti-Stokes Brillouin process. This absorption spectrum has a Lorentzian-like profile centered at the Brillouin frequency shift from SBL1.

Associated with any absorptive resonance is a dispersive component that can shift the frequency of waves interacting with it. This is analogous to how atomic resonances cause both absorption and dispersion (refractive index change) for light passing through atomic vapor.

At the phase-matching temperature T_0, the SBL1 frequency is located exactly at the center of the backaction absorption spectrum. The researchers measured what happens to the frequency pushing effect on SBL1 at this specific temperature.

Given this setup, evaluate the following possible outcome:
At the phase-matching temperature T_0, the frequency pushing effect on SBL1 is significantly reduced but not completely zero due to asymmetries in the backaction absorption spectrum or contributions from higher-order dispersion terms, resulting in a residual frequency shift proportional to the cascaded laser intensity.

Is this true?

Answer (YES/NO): NO